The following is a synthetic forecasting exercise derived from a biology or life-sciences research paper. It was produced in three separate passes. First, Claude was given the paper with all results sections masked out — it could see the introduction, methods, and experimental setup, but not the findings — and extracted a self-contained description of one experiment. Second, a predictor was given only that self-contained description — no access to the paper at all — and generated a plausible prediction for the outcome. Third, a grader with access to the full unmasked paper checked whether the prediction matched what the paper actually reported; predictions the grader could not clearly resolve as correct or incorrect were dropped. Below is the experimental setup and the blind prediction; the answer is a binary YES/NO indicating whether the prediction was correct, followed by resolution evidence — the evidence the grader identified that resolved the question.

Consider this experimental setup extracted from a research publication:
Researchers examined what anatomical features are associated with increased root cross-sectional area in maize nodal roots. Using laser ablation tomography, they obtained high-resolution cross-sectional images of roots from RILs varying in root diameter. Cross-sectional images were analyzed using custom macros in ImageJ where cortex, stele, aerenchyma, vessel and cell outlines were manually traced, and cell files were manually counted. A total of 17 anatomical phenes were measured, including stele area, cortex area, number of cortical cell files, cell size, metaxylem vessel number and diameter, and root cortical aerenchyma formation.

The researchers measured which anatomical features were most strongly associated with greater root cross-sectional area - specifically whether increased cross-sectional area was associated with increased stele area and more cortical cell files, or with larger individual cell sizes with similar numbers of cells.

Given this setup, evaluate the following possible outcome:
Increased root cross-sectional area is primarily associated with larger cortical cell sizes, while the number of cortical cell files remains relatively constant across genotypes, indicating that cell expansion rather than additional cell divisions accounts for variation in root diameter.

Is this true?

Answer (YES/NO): NO